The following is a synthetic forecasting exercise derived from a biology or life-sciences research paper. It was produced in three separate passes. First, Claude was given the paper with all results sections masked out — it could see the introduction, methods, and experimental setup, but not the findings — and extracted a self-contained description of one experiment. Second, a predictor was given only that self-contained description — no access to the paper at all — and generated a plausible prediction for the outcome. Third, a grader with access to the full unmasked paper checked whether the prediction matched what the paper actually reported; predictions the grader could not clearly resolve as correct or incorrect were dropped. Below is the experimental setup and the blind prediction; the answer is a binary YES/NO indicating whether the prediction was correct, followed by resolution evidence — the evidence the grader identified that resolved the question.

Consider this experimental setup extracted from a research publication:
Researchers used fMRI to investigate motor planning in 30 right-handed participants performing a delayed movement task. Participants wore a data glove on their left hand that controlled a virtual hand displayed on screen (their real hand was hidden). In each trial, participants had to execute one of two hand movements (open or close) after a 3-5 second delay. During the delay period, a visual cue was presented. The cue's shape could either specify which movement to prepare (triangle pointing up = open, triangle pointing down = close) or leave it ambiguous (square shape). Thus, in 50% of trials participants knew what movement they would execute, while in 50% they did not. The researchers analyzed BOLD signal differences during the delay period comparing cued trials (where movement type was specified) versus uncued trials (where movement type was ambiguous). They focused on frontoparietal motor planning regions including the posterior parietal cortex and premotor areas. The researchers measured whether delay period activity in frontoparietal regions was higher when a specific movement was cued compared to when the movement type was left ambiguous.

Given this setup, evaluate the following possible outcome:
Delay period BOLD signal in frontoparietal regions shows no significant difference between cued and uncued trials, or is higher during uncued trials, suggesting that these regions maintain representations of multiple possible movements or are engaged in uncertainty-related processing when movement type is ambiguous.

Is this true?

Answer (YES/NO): NO